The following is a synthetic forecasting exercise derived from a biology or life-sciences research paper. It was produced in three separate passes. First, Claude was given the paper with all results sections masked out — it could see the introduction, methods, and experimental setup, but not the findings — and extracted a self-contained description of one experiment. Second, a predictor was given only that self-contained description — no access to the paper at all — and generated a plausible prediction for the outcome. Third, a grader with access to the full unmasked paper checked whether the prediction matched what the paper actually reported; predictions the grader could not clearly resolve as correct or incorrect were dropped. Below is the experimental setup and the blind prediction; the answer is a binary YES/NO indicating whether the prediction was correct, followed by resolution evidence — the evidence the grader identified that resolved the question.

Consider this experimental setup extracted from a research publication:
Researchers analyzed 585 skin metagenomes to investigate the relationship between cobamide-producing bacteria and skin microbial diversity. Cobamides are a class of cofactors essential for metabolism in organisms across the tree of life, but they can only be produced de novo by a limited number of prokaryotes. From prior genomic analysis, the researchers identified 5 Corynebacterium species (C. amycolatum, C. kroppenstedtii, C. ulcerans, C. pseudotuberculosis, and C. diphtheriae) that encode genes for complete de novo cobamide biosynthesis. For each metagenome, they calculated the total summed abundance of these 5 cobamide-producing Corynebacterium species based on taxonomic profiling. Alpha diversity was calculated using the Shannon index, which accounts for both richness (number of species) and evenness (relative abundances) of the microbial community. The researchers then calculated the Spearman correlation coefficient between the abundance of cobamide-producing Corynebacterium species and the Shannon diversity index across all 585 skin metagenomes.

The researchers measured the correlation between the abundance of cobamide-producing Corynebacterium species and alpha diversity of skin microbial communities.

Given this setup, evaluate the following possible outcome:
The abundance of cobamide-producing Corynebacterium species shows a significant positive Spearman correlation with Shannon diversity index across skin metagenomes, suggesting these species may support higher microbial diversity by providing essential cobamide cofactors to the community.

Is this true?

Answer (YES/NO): YES